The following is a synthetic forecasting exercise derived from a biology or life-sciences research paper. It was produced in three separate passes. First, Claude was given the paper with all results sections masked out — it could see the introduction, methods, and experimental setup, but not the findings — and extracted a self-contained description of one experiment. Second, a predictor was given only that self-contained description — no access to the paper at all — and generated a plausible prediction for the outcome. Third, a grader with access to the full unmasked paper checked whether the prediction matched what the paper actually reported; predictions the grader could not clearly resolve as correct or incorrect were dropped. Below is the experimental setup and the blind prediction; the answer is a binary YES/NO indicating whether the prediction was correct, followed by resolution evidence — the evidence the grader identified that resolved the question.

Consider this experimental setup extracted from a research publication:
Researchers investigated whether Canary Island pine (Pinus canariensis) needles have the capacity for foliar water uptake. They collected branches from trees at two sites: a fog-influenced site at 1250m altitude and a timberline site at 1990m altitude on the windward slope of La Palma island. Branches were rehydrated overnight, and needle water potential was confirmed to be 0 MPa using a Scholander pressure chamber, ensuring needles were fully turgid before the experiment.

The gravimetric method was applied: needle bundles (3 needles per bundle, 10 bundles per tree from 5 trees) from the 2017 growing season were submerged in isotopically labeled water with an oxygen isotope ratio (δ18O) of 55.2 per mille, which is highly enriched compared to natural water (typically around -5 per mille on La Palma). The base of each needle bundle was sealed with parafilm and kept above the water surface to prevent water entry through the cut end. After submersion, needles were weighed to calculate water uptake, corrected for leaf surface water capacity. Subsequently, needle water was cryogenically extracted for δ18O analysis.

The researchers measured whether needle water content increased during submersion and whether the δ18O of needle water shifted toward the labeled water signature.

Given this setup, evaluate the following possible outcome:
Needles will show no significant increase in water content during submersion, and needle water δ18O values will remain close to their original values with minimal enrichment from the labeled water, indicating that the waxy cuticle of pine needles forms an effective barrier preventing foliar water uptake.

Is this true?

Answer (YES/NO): NO